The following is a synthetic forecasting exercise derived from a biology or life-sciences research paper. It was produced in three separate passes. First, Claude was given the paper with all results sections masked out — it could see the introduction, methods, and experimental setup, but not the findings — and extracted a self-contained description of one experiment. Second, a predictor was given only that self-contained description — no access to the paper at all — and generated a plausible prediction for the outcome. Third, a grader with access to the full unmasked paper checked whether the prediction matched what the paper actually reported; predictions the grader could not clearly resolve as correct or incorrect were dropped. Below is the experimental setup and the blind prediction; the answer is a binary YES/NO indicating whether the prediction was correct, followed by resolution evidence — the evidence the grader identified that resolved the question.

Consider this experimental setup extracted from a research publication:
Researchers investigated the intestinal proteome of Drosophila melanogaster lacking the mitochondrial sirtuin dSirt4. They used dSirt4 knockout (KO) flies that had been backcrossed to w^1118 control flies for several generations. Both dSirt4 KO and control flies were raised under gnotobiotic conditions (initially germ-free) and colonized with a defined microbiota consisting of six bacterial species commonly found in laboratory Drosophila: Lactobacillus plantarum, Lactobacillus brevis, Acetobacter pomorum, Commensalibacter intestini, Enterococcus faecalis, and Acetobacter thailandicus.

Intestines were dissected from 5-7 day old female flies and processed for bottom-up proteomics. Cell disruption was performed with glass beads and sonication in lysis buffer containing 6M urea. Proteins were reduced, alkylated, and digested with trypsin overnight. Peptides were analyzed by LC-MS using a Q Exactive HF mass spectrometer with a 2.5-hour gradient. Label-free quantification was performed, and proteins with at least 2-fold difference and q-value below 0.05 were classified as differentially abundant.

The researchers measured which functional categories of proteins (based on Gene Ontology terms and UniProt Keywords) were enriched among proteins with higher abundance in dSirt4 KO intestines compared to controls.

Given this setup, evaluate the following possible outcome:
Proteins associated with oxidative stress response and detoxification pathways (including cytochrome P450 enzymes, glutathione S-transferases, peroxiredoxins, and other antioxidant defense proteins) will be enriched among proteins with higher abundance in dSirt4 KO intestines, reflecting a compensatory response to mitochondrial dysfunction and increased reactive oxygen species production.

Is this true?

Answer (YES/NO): NO